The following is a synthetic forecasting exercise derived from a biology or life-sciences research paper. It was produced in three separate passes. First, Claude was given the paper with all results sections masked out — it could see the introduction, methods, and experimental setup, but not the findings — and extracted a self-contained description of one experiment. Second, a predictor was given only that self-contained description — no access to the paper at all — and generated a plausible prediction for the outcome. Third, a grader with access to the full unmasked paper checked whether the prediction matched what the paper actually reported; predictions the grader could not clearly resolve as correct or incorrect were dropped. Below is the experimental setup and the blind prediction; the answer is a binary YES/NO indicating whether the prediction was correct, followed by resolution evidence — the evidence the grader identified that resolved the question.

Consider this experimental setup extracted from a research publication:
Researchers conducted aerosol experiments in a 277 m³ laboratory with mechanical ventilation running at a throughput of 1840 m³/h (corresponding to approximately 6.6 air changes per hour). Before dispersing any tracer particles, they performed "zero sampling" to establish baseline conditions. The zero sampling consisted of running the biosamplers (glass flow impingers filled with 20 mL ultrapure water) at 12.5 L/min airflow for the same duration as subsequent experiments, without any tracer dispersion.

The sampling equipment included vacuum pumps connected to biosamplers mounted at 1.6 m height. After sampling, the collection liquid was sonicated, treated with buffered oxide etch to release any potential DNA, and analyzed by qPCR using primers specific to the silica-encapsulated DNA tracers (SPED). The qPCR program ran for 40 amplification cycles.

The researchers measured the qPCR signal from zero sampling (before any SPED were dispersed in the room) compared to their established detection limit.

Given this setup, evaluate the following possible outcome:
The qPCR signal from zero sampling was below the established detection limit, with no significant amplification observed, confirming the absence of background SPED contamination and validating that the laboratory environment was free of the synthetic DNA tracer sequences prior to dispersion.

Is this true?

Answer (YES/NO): NO